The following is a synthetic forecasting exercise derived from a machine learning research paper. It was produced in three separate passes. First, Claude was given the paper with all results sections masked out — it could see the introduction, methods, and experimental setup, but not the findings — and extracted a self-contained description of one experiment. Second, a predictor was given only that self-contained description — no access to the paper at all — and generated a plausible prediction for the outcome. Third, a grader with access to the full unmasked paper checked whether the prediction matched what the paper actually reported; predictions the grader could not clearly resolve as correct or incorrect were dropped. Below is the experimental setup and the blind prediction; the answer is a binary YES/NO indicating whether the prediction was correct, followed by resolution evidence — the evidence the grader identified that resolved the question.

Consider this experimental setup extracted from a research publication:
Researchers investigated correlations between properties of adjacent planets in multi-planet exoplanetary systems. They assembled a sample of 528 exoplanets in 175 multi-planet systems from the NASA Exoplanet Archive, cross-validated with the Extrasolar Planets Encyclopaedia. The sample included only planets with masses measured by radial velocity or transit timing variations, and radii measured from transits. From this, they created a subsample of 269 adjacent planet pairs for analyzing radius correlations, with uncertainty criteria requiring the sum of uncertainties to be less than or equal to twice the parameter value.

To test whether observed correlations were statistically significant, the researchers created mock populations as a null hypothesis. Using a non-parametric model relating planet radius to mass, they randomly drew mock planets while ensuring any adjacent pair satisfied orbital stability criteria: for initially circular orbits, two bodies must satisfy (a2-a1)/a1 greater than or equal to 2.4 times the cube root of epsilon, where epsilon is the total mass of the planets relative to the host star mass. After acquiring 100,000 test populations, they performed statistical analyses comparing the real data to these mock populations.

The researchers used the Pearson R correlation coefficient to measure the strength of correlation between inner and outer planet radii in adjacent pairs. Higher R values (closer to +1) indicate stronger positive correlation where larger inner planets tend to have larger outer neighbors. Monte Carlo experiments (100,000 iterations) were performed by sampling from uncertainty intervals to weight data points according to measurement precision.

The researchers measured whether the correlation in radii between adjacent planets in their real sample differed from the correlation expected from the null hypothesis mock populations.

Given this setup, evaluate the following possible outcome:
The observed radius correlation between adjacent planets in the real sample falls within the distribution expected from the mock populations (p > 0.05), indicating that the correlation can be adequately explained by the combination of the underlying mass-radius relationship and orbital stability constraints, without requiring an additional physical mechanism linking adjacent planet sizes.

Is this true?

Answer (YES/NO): NO